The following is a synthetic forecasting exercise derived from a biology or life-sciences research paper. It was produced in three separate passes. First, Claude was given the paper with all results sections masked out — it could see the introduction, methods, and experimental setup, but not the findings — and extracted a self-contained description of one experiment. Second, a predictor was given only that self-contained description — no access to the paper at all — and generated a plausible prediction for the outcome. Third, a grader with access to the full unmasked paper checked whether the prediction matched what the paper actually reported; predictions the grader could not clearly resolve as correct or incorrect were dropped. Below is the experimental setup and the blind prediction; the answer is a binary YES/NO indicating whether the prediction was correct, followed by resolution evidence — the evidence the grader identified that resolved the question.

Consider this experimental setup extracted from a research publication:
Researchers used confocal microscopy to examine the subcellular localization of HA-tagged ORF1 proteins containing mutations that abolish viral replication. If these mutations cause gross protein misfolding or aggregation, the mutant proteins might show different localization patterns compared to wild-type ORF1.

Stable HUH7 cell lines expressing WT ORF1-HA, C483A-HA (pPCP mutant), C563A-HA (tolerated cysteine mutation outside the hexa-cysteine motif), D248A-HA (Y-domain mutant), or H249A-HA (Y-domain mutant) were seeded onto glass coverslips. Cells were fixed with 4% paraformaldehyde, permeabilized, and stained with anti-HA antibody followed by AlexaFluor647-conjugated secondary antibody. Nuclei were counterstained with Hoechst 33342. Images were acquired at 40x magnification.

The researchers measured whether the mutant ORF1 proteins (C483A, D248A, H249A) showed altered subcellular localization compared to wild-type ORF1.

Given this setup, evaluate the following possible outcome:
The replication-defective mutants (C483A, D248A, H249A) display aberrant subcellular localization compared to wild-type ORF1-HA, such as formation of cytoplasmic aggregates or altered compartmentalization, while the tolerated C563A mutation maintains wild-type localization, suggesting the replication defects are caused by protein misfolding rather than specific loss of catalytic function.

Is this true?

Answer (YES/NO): NO